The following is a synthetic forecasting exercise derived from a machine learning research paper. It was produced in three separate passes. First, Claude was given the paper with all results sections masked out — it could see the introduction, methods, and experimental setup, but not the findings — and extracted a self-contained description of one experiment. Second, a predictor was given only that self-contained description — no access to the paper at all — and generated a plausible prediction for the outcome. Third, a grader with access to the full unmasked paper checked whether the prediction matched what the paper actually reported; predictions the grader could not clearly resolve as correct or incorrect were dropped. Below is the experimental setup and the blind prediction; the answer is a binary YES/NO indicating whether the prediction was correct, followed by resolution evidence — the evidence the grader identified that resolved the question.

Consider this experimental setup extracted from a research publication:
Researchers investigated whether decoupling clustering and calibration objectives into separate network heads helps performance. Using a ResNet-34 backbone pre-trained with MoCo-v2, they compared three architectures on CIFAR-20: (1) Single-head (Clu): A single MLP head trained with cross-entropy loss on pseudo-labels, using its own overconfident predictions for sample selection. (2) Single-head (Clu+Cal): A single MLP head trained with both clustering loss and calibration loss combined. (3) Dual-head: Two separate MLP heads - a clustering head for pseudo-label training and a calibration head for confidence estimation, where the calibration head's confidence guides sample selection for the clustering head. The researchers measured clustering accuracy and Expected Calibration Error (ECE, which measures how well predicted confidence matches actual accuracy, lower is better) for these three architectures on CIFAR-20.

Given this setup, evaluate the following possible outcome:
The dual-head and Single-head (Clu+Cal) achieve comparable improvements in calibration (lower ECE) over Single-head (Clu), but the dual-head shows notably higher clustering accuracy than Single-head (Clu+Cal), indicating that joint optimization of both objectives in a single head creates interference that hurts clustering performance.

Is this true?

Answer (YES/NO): NO